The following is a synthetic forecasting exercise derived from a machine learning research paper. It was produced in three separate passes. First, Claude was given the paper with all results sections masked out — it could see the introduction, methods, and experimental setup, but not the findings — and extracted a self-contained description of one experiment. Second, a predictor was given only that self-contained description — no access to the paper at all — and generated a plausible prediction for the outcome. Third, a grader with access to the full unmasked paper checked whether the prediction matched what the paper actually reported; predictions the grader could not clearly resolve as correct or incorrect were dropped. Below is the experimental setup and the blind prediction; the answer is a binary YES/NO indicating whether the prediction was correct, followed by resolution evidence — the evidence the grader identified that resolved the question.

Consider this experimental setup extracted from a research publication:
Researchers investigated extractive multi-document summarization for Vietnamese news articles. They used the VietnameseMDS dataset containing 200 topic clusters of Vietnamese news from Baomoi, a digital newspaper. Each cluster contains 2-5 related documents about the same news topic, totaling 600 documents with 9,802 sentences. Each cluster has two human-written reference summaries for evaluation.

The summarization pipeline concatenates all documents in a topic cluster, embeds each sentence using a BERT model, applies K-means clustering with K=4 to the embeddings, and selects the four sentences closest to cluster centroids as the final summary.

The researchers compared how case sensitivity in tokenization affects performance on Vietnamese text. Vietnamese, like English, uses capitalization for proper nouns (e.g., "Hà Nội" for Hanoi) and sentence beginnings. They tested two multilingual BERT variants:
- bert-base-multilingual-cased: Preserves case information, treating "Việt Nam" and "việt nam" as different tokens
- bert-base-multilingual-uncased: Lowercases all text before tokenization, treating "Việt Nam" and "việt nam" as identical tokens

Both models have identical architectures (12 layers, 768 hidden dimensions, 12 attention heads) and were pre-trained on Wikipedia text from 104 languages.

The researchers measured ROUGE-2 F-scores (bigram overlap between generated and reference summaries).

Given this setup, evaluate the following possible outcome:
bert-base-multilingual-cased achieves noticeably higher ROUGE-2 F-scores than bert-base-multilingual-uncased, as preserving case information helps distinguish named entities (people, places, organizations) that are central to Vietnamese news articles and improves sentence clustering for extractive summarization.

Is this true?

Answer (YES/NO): NO